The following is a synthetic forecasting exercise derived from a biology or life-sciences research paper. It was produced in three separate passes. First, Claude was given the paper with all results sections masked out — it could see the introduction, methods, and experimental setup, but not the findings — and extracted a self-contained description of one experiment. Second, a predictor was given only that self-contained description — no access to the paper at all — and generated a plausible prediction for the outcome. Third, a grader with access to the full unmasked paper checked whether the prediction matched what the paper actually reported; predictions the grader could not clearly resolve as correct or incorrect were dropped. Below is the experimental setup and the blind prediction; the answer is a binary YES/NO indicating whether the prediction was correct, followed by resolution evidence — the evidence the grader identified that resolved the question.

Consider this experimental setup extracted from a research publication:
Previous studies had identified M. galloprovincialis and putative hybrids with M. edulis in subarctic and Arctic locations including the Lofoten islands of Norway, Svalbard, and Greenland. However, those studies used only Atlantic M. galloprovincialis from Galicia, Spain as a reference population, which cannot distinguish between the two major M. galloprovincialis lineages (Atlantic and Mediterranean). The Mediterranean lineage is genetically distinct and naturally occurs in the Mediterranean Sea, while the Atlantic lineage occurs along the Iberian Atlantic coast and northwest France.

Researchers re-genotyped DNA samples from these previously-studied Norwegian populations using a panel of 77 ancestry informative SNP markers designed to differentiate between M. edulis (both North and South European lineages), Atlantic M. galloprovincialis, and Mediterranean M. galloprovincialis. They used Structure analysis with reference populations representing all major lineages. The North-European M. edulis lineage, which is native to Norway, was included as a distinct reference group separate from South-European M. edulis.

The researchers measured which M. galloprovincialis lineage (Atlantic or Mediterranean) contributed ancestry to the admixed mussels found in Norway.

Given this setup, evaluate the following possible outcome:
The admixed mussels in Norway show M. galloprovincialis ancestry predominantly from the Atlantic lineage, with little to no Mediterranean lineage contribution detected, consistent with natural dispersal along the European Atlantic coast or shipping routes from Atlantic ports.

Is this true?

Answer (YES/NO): YES